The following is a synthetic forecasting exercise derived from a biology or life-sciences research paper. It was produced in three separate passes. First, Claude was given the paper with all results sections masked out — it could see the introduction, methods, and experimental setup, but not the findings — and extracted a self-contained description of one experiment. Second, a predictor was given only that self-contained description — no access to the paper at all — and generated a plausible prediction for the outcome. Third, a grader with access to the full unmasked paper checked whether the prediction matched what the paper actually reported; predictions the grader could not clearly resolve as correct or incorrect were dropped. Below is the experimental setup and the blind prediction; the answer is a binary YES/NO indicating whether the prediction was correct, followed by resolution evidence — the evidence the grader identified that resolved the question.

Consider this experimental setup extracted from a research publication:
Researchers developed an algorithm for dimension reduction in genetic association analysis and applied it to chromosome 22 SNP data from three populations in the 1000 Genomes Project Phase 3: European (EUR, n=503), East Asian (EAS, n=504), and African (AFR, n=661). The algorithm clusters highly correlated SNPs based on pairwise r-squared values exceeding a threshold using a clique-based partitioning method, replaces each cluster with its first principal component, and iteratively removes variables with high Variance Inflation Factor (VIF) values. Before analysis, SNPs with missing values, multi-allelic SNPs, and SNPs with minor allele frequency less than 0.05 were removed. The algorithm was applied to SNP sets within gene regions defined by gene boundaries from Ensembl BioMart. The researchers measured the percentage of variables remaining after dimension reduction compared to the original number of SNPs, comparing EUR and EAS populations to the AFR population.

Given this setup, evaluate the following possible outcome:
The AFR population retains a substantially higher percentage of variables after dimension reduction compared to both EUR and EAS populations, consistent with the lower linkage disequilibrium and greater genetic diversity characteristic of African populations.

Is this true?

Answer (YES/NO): YES